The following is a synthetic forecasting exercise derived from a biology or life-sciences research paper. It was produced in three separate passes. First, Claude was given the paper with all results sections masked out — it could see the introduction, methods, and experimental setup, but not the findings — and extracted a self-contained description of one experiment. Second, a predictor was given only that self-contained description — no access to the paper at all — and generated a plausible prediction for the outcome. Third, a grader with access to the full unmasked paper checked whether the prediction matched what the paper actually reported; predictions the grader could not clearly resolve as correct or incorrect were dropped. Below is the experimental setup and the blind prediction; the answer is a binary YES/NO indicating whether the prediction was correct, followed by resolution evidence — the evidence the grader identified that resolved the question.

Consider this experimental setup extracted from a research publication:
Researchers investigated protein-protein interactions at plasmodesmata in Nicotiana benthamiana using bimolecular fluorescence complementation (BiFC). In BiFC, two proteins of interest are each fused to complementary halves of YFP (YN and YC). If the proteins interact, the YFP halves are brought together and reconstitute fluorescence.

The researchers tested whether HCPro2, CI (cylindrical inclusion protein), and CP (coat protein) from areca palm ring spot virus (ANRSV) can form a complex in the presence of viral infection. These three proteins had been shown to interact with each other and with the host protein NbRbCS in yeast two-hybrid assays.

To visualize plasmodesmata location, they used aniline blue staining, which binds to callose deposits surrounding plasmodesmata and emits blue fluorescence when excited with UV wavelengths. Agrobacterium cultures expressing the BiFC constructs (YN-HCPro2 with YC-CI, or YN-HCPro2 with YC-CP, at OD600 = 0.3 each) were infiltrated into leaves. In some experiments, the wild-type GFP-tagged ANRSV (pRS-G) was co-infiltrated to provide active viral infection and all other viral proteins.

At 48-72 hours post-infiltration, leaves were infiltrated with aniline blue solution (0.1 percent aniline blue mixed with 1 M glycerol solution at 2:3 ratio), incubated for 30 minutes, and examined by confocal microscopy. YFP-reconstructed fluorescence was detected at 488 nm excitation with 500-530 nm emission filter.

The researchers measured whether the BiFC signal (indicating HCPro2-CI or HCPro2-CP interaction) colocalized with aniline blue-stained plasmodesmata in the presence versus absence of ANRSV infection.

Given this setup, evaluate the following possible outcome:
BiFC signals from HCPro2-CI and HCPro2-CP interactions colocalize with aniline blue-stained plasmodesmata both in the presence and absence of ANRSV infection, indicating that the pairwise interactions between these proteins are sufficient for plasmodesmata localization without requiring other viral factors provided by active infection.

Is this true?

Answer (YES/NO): NO